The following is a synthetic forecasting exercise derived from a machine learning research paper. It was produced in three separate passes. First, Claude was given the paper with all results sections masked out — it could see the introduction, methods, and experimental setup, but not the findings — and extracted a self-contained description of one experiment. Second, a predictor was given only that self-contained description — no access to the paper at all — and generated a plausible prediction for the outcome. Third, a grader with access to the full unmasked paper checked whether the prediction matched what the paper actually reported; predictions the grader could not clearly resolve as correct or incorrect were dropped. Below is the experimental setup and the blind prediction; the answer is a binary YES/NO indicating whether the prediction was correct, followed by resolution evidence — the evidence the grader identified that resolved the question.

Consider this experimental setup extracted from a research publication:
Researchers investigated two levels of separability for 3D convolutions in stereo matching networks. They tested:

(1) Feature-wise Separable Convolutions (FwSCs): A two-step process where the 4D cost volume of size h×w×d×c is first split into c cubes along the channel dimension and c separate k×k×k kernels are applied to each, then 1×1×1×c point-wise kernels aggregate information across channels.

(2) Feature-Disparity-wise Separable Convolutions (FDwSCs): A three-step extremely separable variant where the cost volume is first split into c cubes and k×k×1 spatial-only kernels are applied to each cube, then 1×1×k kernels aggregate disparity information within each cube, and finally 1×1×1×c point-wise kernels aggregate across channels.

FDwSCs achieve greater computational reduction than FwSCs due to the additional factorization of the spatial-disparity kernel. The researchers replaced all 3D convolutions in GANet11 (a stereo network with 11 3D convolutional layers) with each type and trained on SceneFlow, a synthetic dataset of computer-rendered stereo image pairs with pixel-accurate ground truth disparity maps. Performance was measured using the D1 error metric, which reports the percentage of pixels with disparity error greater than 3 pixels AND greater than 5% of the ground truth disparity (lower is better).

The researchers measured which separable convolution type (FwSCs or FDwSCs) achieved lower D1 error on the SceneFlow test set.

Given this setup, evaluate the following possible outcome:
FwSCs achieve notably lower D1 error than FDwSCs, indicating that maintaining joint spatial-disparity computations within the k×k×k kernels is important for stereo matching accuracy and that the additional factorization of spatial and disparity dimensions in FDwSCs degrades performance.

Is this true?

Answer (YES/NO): NO